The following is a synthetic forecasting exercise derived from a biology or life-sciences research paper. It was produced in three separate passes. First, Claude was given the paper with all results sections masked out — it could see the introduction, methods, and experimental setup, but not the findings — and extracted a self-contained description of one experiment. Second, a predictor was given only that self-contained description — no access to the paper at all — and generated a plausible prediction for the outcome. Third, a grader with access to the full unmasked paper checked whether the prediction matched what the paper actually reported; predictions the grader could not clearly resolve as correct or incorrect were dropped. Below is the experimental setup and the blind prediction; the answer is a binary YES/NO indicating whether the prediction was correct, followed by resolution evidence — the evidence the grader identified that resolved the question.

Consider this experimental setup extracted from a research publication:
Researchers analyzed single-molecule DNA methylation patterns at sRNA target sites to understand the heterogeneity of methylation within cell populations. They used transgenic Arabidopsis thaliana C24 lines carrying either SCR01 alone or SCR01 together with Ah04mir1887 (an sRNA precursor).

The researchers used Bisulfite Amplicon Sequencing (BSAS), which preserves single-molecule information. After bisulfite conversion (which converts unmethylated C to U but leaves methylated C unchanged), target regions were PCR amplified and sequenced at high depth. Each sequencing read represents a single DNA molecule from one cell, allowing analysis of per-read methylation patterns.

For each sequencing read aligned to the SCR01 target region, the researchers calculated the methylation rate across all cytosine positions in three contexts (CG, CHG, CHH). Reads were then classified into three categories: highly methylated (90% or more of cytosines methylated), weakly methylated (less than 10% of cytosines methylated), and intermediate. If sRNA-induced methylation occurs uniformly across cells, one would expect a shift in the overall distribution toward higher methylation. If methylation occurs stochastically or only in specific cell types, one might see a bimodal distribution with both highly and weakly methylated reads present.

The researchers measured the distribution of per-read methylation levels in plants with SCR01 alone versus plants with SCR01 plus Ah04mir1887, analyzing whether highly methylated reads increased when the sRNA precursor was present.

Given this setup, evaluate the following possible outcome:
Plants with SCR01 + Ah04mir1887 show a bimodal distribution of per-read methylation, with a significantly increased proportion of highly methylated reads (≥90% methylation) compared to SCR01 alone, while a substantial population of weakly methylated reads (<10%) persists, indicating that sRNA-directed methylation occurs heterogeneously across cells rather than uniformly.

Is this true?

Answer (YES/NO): NO